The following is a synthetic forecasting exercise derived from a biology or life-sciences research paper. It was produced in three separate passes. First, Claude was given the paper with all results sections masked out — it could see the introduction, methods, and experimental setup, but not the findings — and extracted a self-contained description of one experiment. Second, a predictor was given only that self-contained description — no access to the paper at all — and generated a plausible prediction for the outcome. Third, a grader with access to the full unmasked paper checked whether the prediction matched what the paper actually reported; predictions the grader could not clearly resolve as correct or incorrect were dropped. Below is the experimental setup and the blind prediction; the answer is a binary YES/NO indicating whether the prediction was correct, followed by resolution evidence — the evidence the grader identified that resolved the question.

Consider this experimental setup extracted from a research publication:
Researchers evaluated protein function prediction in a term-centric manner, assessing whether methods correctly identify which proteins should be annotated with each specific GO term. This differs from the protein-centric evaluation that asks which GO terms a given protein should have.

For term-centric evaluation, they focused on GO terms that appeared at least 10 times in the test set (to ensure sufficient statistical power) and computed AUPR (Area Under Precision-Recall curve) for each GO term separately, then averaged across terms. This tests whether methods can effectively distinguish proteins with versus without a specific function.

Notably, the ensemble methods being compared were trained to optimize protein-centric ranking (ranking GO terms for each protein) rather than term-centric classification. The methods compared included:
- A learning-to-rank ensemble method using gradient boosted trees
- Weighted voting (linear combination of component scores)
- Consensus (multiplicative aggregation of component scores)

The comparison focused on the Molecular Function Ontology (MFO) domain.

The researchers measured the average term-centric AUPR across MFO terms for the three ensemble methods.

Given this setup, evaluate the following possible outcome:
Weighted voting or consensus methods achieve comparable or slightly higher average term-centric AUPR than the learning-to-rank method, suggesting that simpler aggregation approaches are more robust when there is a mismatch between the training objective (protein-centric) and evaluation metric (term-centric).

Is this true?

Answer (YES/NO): NO